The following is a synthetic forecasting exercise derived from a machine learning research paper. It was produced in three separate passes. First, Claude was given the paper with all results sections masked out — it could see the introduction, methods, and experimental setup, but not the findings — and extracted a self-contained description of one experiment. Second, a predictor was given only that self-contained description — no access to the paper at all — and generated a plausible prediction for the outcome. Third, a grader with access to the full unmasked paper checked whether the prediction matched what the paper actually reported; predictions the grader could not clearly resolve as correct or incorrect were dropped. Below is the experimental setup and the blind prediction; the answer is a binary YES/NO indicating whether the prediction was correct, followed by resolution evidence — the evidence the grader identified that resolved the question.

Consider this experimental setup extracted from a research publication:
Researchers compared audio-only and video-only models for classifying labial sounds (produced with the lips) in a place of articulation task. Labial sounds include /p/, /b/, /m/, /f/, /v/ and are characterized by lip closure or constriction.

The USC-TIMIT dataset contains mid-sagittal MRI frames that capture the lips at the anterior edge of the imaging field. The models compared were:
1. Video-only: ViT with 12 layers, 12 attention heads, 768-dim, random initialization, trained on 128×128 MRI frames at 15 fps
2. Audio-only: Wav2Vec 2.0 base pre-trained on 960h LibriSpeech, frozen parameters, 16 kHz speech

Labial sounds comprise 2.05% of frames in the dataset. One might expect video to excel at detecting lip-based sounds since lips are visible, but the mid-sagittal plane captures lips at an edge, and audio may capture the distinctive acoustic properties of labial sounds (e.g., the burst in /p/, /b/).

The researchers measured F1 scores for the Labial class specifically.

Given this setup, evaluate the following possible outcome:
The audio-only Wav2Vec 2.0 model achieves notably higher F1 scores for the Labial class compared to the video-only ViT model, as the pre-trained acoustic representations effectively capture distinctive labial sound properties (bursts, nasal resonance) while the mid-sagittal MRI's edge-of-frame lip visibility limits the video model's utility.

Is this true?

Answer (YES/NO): NO